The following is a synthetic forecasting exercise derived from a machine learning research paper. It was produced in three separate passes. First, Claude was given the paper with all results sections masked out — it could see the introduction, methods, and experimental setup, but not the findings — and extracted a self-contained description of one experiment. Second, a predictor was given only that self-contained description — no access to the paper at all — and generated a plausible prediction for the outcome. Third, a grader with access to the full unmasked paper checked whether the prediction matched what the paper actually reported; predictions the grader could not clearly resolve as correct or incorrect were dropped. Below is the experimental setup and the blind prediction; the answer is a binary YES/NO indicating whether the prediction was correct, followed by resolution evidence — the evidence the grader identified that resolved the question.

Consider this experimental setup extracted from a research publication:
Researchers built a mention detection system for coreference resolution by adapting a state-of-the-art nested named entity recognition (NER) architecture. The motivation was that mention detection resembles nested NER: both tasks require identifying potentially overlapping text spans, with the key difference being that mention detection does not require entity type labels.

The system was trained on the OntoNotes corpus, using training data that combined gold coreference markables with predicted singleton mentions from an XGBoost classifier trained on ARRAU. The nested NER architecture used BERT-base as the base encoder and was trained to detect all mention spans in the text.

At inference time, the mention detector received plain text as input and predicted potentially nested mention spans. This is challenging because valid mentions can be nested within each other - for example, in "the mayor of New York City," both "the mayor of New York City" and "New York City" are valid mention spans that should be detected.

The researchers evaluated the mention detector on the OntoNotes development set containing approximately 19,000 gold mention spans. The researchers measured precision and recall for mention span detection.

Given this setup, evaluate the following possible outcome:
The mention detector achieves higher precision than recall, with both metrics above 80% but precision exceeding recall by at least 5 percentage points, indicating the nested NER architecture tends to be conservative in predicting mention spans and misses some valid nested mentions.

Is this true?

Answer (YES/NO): NO